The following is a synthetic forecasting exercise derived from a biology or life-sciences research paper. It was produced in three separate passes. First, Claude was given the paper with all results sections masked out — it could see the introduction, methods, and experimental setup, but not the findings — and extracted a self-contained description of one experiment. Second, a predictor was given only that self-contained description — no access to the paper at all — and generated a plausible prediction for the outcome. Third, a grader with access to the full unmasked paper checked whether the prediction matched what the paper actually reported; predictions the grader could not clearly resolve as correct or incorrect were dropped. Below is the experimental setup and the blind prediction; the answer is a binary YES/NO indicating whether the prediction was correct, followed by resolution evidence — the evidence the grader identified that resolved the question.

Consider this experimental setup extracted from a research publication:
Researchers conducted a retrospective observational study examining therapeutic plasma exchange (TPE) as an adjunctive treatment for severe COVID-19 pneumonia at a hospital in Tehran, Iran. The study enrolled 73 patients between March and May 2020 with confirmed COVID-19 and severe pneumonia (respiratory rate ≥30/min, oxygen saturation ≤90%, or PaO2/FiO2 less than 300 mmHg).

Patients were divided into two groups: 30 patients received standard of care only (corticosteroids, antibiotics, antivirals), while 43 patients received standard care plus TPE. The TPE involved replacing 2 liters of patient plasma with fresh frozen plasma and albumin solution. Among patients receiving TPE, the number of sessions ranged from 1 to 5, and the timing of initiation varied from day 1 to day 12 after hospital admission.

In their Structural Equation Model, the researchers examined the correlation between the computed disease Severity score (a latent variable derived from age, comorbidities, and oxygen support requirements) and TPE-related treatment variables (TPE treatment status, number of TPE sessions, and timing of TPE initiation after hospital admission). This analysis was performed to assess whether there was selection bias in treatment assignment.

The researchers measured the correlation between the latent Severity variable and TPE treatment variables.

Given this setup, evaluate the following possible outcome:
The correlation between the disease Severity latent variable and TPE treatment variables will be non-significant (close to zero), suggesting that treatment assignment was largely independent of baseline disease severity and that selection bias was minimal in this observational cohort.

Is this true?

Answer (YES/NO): NO